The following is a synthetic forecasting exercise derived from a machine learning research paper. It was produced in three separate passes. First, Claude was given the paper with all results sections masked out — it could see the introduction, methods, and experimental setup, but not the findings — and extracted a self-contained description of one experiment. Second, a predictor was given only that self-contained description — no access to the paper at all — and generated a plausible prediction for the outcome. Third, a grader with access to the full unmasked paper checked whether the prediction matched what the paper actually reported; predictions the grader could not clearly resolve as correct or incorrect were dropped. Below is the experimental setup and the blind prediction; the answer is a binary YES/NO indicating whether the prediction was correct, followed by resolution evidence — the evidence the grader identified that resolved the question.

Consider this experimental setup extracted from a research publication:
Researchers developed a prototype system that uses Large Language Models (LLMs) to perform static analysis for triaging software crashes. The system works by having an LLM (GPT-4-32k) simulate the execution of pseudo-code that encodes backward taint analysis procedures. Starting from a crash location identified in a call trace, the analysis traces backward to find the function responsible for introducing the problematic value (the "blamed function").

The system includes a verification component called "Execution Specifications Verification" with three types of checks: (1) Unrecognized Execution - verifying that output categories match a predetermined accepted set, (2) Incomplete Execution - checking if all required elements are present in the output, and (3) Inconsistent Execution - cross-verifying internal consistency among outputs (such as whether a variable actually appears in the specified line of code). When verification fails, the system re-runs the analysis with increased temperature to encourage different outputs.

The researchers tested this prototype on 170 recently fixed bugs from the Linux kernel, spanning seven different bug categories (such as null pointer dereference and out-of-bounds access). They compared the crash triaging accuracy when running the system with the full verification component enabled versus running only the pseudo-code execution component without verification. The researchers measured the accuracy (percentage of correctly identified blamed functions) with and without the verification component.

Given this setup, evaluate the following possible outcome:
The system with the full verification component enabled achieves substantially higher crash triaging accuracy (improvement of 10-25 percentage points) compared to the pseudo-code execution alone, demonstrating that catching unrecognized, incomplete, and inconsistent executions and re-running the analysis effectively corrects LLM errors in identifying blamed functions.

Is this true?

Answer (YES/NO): NO